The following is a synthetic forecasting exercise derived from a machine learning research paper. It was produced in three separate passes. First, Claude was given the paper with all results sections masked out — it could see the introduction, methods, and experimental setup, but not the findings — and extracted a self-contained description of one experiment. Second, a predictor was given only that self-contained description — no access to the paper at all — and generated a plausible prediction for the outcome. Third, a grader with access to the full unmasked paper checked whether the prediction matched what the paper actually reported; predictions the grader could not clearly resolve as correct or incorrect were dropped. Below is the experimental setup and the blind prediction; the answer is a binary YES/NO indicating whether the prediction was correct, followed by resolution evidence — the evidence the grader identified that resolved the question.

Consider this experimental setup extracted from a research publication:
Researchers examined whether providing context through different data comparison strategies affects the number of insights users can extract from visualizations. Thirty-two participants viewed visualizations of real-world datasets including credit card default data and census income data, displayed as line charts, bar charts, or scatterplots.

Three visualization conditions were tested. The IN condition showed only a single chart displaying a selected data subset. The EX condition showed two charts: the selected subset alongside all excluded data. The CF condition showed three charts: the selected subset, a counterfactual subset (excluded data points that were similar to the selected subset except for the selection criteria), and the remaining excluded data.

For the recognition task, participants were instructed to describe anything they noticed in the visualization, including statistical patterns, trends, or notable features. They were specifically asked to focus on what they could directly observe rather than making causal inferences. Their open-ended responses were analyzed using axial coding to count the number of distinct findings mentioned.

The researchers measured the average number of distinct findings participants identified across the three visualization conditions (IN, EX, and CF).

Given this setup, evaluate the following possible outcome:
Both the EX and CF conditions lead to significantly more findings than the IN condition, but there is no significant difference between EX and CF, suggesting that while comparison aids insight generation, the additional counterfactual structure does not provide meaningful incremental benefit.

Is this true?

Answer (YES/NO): NO